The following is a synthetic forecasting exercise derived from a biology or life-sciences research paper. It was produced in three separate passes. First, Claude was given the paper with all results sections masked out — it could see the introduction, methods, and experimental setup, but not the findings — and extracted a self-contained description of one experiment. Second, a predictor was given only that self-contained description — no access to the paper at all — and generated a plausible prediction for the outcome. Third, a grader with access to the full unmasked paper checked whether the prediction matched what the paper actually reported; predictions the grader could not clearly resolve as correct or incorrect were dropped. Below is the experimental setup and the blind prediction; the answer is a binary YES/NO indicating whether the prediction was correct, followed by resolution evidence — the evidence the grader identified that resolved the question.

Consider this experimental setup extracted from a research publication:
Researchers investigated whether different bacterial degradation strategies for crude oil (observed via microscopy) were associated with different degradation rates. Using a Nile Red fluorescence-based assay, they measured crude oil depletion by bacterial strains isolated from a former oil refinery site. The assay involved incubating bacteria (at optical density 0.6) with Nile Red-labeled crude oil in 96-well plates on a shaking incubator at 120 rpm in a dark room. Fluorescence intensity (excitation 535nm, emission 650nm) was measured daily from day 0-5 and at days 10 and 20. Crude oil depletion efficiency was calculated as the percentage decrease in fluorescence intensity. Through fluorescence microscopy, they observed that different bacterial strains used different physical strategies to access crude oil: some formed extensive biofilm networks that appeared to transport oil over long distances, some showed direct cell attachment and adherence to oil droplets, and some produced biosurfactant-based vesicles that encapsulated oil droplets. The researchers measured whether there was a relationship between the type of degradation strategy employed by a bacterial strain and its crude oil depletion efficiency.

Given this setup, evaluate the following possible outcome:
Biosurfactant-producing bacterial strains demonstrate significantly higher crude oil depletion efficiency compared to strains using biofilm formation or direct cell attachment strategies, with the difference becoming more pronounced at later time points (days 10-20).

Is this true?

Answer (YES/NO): NO